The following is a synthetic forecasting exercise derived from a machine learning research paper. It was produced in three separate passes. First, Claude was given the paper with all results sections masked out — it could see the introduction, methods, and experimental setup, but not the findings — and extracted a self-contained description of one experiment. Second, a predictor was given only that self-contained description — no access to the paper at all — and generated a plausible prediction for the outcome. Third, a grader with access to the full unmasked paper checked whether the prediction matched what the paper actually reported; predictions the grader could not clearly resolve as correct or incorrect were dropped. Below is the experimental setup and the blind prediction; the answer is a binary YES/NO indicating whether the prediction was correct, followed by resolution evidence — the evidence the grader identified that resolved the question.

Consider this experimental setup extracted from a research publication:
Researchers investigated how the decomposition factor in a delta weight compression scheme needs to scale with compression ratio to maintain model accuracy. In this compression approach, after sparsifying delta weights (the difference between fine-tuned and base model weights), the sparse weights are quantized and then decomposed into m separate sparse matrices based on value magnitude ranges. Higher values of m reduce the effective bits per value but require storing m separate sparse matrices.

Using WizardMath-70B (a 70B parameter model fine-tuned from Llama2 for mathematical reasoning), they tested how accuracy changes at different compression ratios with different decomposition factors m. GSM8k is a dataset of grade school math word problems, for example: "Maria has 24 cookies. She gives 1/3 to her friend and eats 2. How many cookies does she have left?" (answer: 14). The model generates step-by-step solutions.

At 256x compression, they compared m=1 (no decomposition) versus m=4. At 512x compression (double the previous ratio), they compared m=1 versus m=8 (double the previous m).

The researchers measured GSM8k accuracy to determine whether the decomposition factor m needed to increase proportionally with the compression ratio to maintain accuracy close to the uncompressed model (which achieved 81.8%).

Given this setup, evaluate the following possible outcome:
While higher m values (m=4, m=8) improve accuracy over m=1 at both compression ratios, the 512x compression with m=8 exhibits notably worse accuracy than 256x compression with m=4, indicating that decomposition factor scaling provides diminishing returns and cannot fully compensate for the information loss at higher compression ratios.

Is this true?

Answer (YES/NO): NO